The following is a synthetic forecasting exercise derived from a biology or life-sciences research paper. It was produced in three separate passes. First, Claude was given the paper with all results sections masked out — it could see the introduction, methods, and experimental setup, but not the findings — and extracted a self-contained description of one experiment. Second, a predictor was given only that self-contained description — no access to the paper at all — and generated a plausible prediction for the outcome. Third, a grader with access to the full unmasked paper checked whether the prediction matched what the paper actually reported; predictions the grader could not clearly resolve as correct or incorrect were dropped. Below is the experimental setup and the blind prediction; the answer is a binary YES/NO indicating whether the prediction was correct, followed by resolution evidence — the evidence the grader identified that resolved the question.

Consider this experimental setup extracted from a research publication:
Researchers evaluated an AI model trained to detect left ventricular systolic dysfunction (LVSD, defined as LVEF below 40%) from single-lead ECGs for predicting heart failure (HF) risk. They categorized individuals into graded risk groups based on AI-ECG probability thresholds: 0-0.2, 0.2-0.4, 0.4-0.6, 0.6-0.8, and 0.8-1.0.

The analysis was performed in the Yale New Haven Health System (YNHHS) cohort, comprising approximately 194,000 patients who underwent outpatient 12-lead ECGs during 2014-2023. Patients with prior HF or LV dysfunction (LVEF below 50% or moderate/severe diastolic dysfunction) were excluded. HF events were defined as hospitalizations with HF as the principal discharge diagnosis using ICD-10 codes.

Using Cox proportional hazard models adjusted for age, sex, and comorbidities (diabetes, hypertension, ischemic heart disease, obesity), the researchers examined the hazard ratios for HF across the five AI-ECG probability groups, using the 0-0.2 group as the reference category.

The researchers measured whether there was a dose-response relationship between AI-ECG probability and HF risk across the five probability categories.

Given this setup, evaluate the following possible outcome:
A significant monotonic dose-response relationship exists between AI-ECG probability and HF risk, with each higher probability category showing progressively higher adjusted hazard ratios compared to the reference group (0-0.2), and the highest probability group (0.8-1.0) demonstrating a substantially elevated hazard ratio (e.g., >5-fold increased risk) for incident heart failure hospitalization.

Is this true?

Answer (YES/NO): YES